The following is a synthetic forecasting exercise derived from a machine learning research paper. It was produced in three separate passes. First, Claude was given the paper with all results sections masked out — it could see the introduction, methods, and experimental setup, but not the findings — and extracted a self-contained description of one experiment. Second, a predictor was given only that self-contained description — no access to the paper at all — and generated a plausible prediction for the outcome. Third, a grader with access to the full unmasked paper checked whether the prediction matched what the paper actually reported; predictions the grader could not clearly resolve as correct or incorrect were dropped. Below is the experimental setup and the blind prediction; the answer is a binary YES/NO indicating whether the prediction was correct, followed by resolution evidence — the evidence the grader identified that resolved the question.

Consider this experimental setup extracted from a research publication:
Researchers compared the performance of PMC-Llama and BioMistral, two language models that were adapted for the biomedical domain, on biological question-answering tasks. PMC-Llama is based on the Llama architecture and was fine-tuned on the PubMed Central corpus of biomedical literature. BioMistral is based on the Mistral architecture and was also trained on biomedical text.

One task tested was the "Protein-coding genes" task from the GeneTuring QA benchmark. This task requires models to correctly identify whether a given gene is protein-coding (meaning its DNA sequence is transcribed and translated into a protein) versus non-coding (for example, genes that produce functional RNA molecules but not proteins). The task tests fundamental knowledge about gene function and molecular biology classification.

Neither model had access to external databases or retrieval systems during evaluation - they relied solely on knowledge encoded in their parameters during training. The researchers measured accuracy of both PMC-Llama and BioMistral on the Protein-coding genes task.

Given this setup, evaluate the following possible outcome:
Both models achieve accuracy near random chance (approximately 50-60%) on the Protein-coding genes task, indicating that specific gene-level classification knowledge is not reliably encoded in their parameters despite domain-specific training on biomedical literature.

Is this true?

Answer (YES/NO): NO